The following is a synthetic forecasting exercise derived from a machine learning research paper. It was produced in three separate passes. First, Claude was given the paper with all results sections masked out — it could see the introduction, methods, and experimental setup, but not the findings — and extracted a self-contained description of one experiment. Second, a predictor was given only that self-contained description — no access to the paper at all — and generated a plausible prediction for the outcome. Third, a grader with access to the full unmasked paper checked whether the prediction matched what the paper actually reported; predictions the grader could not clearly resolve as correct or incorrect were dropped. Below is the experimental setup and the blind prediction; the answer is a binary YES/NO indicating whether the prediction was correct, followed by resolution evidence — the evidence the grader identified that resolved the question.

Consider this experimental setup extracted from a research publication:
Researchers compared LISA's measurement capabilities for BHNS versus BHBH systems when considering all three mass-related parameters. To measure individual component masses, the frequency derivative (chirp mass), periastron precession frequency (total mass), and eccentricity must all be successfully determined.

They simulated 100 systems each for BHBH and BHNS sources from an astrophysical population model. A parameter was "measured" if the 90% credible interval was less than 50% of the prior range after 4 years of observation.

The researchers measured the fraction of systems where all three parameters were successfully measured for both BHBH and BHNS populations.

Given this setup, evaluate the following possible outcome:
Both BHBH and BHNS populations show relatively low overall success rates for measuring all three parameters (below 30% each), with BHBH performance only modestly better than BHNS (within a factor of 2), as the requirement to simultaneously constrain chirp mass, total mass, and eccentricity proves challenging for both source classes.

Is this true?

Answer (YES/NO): YES